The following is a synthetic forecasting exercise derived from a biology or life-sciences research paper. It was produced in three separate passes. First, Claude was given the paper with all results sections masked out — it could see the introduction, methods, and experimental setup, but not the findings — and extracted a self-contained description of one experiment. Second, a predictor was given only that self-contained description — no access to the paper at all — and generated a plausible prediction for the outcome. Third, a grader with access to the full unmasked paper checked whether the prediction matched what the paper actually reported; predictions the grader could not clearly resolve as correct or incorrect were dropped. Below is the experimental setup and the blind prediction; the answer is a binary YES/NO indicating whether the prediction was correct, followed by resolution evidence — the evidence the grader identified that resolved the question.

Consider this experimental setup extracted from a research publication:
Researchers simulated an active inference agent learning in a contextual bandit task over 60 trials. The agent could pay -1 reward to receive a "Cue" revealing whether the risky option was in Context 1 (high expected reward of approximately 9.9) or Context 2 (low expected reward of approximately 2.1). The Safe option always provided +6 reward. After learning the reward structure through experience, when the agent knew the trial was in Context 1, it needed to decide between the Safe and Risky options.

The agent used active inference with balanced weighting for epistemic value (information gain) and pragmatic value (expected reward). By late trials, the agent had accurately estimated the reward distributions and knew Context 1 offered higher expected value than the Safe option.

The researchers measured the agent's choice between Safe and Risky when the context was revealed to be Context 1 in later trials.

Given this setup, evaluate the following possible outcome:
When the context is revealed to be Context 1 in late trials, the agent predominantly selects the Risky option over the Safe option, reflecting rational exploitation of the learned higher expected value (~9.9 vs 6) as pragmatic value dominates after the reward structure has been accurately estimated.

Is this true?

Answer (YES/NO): YES